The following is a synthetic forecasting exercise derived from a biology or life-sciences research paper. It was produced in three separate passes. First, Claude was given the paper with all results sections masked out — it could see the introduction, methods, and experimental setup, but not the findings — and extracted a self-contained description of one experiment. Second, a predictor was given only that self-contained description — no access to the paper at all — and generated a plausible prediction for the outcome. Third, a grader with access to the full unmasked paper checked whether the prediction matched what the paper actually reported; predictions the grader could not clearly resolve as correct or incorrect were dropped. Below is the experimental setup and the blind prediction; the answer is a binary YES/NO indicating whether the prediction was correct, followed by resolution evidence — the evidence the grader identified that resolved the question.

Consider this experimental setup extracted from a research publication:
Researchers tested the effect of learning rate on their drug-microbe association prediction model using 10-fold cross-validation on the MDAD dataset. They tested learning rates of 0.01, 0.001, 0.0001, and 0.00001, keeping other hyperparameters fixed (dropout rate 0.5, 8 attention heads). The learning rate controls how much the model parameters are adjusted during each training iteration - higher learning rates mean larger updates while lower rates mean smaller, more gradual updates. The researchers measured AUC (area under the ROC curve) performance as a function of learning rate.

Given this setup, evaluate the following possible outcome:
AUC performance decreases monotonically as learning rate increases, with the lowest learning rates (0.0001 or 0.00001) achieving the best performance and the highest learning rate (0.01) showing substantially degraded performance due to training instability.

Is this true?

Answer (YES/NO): NO